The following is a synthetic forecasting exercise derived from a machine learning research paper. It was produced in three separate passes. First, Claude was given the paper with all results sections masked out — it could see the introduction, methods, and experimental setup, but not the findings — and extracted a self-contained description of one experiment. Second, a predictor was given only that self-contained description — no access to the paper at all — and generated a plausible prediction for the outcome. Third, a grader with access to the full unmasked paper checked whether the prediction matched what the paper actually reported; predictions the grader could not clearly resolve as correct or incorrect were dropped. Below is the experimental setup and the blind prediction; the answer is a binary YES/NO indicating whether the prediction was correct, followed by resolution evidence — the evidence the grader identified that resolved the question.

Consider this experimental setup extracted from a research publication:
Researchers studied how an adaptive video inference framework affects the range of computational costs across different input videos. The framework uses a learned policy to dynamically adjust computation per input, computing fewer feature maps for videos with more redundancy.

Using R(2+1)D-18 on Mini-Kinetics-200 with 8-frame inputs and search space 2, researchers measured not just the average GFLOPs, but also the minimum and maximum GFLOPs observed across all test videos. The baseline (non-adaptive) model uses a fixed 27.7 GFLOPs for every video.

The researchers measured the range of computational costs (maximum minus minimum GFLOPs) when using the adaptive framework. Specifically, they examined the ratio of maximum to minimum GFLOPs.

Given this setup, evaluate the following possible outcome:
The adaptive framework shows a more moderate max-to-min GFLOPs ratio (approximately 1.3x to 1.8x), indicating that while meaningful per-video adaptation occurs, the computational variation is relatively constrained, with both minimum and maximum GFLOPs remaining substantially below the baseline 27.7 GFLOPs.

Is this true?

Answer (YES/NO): NO